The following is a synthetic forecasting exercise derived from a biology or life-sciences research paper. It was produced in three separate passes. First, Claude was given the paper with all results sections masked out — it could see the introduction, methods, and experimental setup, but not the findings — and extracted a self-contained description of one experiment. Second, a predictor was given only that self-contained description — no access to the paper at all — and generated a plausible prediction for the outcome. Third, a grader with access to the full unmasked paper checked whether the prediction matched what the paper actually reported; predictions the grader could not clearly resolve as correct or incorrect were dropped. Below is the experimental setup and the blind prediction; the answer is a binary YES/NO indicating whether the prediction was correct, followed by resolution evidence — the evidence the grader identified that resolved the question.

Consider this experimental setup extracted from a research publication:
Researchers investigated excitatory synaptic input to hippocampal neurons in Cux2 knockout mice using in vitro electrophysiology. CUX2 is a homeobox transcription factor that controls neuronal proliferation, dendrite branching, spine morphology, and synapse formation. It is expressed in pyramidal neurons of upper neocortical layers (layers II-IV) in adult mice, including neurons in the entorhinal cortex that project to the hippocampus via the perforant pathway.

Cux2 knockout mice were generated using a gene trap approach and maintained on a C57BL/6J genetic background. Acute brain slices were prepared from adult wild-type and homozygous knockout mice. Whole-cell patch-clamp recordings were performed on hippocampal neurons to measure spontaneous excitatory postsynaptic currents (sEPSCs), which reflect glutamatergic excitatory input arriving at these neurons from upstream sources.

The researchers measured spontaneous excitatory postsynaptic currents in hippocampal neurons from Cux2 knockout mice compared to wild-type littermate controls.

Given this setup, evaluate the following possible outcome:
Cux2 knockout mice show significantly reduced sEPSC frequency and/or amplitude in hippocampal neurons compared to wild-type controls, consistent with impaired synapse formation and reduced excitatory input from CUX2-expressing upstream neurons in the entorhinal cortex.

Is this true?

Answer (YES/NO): NO